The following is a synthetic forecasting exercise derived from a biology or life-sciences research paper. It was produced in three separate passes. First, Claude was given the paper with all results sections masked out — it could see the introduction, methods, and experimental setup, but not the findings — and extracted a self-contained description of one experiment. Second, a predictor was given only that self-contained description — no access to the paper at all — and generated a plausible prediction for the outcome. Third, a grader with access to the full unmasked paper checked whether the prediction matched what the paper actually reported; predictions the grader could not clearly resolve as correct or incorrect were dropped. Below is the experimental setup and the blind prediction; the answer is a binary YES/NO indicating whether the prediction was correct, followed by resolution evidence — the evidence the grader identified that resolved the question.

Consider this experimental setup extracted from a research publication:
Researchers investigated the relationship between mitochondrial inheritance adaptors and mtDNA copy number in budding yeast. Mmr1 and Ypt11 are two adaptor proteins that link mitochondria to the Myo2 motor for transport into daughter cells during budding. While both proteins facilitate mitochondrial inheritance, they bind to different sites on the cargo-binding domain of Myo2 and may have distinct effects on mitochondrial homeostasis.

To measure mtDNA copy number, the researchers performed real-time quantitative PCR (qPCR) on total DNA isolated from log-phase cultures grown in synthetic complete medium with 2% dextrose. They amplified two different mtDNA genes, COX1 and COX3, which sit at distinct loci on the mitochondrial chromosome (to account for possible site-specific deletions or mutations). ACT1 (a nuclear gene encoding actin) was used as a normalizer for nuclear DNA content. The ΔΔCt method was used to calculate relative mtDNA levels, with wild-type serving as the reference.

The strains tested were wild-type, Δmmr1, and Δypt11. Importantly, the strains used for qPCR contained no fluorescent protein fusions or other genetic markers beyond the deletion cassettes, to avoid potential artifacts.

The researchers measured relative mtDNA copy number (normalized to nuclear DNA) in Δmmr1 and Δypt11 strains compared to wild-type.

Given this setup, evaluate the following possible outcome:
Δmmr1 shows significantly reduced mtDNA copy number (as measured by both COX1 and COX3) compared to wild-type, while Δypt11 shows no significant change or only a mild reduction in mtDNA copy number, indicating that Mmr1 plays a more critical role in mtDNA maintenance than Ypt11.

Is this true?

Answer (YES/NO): YES